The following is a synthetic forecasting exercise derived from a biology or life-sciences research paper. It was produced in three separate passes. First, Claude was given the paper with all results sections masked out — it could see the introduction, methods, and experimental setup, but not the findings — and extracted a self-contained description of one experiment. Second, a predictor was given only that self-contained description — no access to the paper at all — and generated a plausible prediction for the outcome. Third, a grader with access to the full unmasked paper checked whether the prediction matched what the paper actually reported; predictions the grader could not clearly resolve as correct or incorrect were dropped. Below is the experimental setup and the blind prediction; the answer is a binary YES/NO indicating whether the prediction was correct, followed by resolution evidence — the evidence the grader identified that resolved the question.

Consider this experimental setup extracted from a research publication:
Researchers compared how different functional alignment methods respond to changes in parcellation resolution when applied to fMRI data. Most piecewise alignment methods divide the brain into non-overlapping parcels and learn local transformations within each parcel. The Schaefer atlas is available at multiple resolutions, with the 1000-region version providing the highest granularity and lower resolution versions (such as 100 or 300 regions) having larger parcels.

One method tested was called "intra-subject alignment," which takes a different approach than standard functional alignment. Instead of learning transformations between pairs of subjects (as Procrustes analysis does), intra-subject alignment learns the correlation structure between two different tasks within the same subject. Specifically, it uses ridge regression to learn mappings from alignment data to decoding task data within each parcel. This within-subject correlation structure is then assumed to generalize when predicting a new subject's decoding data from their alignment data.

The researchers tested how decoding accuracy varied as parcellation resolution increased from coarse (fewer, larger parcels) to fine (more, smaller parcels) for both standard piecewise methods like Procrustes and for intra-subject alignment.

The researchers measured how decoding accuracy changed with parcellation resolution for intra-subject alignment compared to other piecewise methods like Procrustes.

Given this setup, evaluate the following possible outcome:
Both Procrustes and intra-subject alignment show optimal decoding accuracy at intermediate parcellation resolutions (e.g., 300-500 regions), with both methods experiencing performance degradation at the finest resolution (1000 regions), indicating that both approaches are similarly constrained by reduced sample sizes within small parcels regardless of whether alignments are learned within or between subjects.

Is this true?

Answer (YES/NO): NO